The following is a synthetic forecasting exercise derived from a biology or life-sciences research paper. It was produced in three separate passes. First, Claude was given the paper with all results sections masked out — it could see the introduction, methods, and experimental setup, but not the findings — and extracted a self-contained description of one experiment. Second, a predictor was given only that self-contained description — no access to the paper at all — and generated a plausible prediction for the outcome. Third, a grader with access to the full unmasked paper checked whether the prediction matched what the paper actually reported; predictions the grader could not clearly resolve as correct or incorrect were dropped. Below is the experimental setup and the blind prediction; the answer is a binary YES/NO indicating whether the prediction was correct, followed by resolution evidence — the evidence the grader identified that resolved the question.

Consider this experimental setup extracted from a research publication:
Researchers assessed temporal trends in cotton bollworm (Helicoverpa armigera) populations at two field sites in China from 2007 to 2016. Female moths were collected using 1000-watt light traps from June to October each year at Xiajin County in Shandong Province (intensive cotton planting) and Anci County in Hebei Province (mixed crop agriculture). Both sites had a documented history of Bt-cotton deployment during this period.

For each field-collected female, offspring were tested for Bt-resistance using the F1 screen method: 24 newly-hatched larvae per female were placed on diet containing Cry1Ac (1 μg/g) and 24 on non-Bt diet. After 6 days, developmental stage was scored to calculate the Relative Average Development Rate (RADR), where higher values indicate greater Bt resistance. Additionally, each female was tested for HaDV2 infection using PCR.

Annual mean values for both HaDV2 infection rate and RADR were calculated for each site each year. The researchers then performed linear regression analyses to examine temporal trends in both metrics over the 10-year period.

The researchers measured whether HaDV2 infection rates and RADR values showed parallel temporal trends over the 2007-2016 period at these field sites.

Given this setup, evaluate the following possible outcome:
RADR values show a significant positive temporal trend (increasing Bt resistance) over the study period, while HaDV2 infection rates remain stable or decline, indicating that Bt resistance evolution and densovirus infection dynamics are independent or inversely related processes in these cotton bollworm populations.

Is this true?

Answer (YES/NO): NO